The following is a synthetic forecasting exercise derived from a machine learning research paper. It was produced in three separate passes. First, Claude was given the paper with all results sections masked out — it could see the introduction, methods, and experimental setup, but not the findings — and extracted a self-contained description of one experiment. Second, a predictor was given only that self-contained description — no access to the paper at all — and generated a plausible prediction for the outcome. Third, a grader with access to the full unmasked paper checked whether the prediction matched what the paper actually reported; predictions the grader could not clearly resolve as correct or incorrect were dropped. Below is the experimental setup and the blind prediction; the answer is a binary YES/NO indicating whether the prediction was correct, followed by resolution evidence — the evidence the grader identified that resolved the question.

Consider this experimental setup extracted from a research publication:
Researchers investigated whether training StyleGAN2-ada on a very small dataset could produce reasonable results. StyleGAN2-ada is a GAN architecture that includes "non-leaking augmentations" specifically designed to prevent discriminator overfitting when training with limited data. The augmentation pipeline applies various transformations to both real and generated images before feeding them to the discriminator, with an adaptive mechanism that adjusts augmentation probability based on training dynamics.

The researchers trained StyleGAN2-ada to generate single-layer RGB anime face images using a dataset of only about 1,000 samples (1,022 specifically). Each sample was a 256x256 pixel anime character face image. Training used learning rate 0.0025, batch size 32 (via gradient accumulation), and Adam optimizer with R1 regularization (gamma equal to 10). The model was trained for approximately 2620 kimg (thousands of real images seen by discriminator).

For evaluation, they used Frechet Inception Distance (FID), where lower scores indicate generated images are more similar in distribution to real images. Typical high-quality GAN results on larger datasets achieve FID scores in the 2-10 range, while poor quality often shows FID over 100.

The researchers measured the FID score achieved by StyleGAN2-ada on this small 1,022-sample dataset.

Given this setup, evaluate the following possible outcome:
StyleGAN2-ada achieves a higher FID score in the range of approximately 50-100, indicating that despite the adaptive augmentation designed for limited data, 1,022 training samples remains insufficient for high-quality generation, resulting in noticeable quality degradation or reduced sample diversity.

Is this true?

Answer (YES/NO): NO